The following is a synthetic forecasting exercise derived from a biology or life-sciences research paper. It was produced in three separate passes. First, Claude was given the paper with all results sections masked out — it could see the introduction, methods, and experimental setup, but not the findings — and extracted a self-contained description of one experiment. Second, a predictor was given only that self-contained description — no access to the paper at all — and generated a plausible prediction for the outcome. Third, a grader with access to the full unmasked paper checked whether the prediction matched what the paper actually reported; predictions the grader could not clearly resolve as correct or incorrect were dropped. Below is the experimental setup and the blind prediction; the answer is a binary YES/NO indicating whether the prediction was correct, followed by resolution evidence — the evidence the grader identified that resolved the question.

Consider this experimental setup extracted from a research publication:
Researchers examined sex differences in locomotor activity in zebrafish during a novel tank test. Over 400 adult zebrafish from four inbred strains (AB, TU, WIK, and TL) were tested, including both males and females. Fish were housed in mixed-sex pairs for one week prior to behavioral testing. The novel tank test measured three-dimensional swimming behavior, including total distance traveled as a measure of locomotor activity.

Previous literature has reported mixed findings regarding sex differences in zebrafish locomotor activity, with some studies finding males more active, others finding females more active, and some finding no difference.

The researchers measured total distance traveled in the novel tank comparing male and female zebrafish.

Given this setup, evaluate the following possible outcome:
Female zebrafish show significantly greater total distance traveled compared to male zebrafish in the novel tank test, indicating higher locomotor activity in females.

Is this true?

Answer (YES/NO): NO